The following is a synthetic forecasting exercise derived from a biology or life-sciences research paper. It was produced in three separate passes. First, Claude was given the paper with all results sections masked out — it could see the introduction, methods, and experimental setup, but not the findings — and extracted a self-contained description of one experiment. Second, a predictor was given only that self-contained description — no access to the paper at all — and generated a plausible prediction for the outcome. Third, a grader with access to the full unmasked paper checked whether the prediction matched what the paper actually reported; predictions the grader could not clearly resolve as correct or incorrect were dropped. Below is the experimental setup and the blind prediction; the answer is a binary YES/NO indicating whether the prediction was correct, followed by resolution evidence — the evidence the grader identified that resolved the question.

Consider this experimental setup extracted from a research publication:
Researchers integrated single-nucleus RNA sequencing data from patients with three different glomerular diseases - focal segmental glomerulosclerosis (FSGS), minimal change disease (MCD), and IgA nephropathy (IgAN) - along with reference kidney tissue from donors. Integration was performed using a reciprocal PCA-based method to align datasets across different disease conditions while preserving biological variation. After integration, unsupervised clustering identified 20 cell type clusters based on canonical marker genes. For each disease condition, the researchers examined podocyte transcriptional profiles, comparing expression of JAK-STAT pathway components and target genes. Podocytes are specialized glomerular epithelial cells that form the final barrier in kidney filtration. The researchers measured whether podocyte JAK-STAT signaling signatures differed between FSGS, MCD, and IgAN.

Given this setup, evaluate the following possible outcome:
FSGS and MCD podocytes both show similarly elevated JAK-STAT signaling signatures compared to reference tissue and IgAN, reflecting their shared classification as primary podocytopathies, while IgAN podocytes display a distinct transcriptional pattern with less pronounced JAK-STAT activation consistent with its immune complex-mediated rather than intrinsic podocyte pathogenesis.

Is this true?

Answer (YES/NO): NO